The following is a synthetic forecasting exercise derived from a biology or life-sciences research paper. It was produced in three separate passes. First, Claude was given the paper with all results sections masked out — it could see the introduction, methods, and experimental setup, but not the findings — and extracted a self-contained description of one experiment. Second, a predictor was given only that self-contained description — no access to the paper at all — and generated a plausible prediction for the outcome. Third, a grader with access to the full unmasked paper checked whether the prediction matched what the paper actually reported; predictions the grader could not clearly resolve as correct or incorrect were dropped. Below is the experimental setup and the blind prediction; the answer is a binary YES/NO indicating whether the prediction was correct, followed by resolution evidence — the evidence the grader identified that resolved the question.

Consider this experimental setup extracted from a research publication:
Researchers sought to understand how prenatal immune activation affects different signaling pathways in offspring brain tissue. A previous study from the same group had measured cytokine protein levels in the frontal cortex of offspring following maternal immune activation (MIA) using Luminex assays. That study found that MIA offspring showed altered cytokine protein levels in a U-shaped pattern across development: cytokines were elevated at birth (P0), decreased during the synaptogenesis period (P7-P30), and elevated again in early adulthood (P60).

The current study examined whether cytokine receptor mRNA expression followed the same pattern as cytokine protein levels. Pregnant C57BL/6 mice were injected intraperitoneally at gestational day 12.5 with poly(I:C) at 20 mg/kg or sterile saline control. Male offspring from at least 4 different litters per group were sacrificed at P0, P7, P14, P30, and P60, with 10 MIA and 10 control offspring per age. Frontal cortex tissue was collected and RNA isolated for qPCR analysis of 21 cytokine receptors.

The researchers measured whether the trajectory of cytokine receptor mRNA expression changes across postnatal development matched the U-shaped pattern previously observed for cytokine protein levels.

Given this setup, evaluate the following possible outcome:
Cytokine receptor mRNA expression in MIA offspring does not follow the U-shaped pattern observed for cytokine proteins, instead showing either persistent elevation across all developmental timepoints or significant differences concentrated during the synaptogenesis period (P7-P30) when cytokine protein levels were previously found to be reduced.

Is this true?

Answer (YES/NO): NO